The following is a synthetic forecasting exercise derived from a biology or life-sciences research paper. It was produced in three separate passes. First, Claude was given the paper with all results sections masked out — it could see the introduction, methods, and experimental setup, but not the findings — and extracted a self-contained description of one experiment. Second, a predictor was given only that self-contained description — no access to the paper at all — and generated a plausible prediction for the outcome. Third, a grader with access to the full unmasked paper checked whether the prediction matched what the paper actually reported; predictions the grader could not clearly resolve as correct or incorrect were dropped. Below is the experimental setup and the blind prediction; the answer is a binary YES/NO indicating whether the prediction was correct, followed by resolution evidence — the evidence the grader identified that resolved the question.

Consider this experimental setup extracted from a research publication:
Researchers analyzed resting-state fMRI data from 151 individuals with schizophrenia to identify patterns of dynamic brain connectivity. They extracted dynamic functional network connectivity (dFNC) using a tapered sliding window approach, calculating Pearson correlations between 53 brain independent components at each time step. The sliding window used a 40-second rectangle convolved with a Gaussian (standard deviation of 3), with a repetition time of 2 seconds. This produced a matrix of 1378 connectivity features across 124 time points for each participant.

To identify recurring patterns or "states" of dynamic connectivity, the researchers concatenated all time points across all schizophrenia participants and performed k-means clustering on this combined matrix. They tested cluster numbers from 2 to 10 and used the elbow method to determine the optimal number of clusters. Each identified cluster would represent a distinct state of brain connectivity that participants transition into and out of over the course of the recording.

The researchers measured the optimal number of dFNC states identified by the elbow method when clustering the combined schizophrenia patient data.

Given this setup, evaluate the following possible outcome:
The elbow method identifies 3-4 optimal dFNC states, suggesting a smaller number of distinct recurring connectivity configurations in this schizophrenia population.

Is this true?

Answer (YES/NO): NO